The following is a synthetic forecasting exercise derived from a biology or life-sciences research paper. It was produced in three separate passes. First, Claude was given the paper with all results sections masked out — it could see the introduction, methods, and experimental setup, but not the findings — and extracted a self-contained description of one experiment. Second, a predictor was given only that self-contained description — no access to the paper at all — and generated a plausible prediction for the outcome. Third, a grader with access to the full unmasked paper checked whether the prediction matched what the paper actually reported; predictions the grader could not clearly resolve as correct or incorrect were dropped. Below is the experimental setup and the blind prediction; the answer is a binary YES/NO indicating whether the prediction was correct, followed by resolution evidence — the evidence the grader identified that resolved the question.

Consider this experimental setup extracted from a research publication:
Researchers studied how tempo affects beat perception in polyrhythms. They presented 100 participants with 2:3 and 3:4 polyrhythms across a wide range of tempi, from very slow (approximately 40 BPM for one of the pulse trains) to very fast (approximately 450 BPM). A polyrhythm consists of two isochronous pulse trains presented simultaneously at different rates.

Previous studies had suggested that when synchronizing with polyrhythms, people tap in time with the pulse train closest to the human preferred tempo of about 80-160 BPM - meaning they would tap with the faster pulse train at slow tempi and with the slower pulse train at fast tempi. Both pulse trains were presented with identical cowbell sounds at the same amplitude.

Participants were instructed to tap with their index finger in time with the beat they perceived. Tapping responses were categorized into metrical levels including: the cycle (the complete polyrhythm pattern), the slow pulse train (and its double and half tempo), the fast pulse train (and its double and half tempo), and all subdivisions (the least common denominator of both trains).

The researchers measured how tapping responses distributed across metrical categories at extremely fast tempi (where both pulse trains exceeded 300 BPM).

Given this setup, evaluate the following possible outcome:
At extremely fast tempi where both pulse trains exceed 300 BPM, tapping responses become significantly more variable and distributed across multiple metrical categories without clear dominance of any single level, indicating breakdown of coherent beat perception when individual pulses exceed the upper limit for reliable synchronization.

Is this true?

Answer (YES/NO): NO